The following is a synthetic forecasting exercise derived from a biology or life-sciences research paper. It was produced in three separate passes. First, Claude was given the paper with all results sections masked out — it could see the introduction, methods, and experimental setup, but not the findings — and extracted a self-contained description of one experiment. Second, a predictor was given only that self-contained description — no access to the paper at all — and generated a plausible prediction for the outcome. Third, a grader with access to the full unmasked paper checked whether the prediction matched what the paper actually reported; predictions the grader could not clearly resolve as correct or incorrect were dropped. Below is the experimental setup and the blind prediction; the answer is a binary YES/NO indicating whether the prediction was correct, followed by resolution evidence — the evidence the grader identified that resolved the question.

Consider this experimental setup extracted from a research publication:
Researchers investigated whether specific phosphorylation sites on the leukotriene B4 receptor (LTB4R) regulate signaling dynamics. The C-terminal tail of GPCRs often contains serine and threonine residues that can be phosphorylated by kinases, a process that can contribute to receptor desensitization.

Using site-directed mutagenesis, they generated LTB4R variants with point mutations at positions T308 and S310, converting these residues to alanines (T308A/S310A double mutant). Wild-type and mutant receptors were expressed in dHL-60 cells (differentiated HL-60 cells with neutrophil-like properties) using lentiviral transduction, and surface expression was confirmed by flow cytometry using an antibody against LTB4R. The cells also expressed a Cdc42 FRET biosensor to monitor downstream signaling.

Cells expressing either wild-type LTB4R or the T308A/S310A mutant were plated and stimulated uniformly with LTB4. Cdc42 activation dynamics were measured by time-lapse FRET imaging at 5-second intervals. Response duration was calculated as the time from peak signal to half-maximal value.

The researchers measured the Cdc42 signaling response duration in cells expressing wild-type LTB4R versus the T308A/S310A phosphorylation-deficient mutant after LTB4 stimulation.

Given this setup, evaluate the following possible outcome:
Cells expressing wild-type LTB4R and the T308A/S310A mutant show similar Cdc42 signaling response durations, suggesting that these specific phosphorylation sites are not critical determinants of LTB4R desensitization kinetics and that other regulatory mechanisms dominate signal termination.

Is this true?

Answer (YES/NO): NO